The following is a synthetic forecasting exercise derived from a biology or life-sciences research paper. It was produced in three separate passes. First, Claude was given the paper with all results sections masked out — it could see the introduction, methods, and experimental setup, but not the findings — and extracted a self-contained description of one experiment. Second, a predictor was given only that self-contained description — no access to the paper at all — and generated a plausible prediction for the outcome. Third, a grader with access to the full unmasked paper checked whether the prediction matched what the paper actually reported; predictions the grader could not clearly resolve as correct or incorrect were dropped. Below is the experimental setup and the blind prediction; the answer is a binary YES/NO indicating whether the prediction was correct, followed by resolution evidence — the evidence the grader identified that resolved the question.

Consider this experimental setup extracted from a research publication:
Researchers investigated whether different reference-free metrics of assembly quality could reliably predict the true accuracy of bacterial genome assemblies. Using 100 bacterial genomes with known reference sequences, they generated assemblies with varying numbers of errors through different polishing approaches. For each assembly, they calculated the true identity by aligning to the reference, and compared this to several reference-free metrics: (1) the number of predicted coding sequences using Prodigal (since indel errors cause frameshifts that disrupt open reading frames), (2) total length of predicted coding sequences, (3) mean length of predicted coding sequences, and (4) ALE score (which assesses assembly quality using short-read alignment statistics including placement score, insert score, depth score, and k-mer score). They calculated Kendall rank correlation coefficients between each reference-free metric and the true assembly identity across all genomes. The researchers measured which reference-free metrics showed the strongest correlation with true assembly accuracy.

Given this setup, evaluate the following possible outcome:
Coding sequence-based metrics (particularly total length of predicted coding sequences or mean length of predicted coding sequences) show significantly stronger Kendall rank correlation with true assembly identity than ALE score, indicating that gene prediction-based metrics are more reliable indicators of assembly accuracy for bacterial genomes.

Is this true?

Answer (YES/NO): NO